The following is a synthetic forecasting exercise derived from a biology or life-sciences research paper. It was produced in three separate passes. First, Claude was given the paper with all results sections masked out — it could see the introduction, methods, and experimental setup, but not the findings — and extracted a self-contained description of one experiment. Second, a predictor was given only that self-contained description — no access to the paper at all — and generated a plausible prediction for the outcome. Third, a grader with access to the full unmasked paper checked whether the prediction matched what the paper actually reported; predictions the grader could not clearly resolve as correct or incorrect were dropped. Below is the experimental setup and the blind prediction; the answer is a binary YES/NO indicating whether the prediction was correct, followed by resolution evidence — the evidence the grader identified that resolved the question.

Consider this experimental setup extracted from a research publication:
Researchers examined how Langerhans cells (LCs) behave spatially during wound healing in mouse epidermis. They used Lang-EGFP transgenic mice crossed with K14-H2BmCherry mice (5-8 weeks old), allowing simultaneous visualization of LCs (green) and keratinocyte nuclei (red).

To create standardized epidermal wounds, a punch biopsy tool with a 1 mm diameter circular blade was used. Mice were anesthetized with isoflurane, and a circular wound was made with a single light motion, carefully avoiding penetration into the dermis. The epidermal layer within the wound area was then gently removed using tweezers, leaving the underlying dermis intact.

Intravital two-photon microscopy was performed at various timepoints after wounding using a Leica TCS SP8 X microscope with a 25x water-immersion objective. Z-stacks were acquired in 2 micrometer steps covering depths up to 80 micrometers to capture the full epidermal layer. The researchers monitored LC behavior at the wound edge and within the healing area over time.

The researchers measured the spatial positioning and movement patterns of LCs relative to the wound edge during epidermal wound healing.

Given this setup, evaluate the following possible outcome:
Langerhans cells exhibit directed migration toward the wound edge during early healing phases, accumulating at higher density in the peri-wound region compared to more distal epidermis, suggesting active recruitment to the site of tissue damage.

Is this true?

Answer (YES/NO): YES